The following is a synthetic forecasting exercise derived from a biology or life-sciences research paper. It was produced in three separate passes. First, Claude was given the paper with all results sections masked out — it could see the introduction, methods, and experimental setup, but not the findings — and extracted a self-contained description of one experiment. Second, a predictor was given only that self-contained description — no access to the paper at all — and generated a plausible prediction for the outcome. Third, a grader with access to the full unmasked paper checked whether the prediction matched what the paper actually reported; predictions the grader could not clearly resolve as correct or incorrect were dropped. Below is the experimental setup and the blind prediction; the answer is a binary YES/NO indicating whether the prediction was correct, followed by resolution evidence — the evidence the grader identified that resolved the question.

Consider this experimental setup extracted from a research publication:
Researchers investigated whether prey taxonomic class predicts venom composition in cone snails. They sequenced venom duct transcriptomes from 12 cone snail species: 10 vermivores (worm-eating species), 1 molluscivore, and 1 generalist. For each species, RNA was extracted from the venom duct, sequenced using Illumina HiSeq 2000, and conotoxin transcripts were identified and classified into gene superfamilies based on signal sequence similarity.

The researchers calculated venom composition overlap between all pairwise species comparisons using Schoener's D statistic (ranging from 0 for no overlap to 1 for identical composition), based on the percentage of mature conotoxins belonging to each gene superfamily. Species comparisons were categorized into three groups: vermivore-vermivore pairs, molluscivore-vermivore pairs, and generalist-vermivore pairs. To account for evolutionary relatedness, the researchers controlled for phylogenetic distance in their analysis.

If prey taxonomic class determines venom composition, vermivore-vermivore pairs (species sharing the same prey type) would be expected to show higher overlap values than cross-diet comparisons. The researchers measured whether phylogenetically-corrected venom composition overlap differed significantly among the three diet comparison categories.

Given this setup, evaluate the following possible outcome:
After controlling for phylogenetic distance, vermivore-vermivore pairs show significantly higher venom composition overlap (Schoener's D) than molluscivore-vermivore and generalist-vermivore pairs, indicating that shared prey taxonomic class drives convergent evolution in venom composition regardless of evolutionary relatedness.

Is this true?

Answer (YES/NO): NO